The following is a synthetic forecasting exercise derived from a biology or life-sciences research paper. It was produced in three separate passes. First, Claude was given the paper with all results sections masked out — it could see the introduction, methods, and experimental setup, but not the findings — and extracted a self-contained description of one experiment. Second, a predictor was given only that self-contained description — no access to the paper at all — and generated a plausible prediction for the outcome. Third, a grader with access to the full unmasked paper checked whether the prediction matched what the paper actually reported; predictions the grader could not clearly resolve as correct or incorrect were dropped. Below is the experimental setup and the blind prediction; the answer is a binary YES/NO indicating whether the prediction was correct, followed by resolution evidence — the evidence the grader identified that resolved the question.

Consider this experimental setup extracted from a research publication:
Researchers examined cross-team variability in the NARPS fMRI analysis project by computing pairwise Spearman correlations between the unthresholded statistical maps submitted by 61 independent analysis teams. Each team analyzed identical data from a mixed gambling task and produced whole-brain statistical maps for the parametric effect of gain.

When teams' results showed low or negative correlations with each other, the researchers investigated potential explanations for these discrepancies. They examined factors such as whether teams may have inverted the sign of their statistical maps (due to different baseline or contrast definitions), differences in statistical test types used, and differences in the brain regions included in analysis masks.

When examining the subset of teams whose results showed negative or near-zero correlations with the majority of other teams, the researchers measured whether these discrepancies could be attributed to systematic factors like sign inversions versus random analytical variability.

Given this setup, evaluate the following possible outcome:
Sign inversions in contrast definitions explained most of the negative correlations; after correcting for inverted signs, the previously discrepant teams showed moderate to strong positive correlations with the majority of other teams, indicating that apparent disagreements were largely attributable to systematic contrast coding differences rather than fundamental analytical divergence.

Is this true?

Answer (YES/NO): YES